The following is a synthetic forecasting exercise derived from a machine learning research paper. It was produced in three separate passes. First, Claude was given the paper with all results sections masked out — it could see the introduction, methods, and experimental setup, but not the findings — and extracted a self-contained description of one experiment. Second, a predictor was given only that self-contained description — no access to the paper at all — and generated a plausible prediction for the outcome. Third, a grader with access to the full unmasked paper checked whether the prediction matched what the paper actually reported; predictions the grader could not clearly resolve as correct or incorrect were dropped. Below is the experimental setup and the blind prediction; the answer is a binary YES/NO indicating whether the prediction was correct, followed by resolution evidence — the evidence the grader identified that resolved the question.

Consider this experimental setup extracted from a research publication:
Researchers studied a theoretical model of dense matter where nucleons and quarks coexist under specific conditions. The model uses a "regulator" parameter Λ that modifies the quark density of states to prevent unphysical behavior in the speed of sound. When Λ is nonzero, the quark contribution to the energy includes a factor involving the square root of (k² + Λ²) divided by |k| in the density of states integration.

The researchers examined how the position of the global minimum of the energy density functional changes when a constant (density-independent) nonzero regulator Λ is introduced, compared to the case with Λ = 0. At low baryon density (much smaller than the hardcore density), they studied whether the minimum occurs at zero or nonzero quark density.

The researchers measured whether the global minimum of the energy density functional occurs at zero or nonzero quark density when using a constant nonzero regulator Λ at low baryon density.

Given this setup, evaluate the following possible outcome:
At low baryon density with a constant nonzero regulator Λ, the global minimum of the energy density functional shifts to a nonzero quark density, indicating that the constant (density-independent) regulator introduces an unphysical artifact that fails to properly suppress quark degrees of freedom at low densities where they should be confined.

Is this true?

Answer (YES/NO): YES